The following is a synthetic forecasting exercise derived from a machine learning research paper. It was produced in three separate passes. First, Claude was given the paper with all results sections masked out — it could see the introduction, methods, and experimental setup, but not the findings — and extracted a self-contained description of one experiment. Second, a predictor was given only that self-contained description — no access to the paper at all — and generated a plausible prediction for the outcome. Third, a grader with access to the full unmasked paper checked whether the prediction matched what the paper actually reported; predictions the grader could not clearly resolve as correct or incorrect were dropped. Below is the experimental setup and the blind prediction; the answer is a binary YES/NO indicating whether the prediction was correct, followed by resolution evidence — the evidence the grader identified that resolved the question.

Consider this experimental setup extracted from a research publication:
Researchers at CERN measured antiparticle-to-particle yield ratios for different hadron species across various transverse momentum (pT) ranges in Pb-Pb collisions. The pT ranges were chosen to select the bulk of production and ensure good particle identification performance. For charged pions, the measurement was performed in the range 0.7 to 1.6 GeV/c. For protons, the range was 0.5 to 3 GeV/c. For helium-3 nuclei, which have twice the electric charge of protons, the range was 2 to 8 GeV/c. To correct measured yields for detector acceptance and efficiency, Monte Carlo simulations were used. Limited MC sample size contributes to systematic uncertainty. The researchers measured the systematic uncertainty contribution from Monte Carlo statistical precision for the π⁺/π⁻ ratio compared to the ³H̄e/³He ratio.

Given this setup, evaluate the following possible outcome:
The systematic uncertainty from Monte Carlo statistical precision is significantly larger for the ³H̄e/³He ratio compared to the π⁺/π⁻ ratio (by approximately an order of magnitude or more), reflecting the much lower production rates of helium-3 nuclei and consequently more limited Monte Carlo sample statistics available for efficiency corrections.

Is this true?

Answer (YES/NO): YES